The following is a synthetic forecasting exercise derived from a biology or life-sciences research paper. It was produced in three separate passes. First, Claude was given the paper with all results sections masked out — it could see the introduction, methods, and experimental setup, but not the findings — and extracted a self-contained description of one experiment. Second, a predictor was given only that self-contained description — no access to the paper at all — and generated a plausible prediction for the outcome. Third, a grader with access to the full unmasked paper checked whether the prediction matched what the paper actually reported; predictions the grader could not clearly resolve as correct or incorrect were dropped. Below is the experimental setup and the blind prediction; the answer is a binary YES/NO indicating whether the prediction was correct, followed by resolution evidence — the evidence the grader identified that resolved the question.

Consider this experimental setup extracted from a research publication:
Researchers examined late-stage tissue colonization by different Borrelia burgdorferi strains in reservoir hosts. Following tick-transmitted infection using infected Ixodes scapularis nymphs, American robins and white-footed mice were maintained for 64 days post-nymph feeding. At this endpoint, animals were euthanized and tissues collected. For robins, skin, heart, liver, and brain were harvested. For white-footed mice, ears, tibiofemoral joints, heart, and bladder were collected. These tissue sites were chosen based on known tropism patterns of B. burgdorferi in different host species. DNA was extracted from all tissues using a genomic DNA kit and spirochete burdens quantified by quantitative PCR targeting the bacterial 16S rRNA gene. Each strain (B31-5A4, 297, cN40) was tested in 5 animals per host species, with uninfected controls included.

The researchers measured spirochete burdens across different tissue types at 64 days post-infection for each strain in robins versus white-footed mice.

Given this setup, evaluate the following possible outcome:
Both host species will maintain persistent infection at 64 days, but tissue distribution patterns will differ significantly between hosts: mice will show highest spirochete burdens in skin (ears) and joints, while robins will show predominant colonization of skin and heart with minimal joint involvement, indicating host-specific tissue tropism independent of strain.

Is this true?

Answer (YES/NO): NO